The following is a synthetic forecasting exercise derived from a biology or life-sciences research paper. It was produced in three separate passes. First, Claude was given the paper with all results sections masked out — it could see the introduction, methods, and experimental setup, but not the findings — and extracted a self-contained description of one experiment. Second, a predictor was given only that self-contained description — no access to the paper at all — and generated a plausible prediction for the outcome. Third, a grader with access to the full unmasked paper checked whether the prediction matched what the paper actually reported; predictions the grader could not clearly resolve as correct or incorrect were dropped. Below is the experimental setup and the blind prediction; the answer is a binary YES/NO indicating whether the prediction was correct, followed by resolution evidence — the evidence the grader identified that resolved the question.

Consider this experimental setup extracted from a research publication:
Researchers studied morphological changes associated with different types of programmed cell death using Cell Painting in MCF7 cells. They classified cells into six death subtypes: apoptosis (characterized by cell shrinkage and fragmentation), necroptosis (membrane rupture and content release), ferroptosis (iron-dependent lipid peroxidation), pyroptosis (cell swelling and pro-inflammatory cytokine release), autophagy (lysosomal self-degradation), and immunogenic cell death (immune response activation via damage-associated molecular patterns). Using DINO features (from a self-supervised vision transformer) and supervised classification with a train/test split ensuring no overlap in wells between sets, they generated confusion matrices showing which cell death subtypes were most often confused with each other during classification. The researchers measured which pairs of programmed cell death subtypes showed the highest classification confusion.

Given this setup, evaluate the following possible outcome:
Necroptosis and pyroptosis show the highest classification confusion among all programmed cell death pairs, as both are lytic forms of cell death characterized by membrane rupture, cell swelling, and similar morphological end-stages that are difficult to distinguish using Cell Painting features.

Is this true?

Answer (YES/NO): NO